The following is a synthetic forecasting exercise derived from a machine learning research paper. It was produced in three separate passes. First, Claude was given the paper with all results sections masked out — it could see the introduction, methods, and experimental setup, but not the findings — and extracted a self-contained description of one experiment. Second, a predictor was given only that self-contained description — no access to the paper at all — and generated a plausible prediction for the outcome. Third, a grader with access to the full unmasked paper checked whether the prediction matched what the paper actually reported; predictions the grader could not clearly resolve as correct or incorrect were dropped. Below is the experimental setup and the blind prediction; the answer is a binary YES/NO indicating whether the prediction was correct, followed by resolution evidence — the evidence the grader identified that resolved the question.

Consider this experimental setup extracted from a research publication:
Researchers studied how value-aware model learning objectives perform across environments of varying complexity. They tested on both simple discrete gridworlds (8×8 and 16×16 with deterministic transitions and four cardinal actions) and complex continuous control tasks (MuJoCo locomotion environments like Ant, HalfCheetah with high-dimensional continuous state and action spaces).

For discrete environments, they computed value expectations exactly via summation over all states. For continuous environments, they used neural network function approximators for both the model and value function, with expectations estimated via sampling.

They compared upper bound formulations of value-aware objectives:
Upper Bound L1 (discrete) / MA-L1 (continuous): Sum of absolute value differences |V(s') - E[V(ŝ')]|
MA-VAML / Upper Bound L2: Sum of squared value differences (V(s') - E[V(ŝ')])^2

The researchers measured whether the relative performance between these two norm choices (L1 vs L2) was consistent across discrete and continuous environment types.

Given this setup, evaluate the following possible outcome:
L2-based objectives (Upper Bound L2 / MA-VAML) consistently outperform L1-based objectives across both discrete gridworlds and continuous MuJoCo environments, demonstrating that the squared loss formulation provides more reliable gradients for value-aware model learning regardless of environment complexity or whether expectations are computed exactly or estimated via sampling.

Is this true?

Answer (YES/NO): NO